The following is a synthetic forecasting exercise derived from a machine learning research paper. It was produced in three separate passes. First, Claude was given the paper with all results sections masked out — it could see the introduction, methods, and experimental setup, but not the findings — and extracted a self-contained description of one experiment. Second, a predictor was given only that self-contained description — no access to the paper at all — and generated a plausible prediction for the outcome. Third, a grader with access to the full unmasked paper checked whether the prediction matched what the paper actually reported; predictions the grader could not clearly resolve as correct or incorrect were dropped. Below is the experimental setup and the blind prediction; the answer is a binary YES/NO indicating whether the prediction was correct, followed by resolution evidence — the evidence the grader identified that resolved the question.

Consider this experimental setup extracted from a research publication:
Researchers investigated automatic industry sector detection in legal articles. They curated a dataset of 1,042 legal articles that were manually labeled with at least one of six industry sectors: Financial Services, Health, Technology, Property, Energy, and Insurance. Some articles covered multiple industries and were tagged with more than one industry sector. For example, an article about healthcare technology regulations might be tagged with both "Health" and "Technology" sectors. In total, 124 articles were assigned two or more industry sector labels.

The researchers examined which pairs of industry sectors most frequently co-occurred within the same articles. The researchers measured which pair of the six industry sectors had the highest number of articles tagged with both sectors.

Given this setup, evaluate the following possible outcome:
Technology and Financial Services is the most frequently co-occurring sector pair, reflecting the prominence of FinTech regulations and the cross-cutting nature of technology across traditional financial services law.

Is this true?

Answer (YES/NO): NO